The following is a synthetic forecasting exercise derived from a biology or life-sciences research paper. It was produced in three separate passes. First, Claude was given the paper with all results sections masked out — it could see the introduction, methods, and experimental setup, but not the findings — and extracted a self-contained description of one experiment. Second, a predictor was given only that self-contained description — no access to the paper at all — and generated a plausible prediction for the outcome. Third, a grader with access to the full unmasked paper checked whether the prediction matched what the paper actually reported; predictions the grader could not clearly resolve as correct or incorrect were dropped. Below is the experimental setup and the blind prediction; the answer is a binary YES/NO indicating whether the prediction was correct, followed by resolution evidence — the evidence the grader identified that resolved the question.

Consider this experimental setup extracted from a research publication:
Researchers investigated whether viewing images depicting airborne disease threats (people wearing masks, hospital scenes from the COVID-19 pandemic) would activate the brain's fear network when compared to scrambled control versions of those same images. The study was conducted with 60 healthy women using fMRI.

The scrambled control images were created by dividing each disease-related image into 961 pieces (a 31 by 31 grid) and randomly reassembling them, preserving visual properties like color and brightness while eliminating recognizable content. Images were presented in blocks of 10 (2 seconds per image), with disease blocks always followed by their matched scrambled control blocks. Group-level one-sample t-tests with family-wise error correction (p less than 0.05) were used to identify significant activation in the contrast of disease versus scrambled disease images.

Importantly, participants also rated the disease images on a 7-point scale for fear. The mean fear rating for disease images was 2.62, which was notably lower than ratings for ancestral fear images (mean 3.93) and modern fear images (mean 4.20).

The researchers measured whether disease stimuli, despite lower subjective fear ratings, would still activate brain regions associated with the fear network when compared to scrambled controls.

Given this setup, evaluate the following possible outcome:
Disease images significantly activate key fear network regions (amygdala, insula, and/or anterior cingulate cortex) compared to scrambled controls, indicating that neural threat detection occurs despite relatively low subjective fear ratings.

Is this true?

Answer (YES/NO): YES